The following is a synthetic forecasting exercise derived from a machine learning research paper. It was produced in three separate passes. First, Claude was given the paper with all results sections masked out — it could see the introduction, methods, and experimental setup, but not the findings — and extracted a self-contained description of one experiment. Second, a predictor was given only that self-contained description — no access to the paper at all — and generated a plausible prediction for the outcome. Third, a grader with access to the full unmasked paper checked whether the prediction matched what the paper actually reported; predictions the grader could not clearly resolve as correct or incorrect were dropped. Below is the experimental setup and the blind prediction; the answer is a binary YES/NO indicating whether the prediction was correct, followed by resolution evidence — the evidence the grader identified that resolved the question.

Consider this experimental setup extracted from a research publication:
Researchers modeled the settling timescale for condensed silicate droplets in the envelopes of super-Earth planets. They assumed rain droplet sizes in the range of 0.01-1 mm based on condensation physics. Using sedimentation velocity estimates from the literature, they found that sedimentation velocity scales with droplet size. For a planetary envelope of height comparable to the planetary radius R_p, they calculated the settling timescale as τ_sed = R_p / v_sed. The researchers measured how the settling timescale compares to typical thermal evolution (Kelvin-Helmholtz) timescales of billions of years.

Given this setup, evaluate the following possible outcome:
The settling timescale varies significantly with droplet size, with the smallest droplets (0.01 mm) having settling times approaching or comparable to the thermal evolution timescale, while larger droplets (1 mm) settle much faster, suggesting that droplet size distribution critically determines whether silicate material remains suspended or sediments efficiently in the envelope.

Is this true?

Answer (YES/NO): NO